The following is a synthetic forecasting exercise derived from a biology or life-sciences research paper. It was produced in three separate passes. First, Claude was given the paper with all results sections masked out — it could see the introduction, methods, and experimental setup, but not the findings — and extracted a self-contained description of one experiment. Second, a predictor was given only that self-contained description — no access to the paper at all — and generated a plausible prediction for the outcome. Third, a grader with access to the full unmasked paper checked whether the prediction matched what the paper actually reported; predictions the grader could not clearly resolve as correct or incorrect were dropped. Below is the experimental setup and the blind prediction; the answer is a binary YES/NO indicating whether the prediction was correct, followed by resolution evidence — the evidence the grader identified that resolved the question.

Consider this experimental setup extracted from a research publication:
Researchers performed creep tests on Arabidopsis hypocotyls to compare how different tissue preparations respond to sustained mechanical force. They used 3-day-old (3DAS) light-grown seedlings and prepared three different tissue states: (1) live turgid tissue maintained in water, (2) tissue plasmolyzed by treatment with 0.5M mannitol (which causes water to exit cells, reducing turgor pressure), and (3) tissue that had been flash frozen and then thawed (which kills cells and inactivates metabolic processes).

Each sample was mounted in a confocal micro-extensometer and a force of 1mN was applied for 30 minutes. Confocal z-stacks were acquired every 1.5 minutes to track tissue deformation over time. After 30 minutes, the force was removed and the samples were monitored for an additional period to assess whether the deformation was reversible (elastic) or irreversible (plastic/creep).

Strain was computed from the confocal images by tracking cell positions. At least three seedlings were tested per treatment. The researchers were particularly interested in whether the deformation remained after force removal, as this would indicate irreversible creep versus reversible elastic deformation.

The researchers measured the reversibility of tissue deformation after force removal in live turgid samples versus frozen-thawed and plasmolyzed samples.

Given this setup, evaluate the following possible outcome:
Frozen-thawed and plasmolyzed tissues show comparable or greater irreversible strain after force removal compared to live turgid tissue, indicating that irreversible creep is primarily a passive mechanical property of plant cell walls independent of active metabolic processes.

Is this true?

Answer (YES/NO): NO